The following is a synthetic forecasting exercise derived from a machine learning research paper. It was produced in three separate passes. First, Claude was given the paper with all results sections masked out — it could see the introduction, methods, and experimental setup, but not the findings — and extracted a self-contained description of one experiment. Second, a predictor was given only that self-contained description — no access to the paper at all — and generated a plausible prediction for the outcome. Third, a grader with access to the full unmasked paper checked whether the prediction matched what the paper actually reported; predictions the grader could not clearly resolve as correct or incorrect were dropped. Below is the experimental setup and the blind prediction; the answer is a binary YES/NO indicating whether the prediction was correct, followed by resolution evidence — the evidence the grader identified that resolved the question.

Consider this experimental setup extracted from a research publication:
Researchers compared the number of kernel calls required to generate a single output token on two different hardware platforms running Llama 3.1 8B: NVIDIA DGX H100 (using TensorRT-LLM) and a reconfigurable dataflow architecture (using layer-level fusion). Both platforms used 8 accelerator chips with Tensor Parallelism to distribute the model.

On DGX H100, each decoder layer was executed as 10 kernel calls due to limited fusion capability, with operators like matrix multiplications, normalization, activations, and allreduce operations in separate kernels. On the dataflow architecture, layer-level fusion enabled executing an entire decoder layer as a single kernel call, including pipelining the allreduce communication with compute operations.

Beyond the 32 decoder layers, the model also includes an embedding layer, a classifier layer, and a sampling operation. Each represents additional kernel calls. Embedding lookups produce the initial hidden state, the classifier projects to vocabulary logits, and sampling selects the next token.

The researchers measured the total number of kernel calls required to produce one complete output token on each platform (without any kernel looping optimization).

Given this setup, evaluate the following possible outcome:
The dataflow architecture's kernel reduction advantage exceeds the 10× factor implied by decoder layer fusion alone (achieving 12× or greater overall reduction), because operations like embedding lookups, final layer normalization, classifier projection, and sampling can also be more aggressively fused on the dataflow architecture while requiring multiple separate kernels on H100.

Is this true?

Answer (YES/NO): NO